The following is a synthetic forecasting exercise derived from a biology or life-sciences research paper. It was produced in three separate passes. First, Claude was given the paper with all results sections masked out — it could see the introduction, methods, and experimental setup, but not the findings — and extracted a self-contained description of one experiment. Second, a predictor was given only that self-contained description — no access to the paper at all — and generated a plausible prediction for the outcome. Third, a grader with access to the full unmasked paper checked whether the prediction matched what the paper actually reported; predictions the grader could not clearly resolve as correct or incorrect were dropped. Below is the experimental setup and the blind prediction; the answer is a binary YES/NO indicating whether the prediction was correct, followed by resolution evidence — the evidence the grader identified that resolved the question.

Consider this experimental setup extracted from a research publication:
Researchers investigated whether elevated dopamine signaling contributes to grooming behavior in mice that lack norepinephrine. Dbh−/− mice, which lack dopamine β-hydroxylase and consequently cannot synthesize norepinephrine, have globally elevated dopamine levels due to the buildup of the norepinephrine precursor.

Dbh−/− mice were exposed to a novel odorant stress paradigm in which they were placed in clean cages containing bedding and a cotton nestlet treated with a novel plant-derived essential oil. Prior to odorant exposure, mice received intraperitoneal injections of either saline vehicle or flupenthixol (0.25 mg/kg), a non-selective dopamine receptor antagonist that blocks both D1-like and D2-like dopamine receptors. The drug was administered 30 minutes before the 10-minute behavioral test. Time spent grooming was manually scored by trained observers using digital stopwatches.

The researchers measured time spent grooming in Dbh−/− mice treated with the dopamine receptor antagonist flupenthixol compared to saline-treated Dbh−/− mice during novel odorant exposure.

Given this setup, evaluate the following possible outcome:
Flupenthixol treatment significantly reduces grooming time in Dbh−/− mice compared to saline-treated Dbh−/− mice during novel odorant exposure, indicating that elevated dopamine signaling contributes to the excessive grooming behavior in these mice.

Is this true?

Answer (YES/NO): YES